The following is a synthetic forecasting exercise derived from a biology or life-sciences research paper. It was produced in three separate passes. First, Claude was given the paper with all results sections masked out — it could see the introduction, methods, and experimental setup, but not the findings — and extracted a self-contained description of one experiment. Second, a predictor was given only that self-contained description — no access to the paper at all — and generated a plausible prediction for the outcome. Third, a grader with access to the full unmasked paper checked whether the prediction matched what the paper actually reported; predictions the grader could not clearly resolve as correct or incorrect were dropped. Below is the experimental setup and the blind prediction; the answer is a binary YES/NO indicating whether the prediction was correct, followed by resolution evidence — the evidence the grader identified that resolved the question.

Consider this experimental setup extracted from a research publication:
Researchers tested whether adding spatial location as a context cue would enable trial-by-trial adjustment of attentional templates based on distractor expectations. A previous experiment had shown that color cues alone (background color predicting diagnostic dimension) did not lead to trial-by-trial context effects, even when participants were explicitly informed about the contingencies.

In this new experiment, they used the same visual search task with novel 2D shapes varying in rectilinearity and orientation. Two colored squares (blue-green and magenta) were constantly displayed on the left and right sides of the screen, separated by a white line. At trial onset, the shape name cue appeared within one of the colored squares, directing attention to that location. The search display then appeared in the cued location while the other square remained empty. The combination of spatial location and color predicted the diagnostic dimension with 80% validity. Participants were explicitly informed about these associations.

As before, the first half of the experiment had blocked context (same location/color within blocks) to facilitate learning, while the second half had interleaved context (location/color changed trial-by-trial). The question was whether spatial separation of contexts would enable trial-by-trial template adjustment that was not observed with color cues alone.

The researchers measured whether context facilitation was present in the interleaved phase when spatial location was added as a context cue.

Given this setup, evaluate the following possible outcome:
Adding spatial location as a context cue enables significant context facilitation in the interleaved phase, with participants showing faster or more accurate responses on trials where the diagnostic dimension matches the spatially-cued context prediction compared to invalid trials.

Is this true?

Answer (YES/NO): YES